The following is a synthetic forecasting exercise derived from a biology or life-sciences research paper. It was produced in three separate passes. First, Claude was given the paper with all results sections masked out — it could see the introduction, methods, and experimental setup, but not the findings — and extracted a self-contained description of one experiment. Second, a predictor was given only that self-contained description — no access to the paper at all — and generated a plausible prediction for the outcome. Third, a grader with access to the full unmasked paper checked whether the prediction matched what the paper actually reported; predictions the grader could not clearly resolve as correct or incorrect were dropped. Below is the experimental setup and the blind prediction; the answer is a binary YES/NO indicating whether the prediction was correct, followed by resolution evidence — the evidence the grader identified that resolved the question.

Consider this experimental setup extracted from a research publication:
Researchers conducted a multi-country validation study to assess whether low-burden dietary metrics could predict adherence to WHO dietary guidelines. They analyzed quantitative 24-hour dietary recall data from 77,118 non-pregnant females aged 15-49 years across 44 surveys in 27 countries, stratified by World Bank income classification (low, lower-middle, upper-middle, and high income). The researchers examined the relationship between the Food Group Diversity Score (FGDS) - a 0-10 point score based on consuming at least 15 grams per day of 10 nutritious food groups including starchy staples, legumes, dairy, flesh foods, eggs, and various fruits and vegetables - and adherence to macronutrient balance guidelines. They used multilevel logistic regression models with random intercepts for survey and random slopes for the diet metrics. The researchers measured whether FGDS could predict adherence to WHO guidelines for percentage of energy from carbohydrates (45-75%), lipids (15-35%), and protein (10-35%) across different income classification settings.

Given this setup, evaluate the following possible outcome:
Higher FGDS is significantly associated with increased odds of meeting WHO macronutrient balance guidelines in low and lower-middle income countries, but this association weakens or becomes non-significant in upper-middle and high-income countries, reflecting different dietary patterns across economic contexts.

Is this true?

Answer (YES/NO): NO